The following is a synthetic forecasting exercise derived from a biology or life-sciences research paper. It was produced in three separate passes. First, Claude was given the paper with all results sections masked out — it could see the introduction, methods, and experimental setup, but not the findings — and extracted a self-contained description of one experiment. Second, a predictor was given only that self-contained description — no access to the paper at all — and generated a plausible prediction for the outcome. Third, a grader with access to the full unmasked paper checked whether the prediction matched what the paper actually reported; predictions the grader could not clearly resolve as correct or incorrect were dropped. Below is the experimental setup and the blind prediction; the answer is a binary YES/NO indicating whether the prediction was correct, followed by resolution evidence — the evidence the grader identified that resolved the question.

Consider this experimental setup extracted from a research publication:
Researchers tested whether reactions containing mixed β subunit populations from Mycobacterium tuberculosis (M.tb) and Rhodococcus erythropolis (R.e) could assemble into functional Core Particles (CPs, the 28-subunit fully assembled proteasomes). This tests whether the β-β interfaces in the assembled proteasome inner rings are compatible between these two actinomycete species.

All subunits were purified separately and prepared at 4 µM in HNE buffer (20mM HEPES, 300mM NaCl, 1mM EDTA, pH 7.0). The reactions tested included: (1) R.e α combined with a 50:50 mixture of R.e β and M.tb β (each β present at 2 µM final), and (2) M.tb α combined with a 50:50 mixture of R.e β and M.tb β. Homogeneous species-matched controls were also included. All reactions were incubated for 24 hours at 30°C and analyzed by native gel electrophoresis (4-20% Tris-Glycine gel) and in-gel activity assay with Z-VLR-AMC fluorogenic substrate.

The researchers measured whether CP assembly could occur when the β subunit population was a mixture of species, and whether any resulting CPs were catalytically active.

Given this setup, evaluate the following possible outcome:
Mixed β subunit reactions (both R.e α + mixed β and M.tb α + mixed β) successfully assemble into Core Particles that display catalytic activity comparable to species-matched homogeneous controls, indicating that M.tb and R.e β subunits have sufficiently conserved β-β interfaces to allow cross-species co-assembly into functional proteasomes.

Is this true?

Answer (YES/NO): YES